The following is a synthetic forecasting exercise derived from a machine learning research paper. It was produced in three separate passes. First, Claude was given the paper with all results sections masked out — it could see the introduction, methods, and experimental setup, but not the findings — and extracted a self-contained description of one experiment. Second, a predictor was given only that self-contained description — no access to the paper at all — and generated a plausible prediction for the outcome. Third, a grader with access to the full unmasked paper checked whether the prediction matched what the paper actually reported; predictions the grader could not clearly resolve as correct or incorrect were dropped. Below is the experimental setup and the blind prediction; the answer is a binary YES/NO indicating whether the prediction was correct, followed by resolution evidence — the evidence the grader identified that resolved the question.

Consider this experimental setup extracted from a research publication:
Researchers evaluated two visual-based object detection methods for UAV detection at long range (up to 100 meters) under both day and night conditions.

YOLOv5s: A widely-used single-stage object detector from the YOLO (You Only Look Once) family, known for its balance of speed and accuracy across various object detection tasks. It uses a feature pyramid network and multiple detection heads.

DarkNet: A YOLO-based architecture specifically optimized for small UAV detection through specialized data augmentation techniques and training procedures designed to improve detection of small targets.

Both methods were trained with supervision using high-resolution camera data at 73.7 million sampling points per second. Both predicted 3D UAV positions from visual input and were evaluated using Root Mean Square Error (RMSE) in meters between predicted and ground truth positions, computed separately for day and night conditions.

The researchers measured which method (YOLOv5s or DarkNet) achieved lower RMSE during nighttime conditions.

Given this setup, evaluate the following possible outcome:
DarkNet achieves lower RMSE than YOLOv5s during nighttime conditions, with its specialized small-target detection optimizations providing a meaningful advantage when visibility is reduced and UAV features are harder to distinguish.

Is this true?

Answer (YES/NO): NO